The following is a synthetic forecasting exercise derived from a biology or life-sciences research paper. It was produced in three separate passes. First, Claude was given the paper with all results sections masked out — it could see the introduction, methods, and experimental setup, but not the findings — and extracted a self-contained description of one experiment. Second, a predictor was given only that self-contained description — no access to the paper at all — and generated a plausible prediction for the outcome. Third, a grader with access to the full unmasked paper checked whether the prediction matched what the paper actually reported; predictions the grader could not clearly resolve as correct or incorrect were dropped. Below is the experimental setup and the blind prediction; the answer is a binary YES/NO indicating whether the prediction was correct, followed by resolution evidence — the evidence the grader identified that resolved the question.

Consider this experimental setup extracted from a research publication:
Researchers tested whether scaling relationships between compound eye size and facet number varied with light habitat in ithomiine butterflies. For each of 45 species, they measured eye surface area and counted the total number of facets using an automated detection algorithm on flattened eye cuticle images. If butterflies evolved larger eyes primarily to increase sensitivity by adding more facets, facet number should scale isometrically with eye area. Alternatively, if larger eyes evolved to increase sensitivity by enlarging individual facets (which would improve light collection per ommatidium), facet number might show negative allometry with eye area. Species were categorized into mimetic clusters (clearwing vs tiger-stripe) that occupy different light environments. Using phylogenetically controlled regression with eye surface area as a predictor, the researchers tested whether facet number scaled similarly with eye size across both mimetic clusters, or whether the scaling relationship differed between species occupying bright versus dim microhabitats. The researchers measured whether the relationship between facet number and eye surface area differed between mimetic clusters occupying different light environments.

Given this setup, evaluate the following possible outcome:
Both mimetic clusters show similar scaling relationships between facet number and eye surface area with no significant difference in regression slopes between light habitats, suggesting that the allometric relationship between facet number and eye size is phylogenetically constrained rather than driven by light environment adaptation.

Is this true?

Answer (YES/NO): NO